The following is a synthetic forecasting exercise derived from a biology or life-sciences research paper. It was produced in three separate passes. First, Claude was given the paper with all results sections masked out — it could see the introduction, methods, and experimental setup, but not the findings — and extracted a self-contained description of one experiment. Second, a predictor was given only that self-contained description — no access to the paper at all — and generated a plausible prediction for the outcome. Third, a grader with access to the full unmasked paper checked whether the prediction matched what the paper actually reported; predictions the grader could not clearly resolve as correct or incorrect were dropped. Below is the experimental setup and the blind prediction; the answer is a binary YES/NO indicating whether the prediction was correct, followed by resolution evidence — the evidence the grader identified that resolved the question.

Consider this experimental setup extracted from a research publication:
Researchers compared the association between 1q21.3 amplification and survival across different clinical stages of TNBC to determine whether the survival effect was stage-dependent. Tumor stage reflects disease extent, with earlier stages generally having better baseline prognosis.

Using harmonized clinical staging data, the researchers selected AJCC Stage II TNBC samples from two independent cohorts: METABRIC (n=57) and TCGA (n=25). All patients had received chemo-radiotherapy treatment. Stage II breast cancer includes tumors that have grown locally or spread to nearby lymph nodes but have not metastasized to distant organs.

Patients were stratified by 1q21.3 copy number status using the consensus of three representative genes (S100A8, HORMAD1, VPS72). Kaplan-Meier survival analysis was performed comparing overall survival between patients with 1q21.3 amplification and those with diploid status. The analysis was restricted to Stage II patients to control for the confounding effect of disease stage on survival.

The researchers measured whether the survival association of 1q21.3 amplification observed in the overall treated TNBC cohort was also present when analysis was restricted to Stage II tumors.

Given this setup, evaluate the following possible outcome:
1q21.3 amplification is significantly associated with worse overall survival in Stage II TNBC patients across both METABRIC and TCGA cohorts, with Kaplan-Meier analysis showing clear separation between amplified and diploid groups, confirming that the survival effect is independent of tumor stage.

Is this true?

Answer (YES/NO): NO